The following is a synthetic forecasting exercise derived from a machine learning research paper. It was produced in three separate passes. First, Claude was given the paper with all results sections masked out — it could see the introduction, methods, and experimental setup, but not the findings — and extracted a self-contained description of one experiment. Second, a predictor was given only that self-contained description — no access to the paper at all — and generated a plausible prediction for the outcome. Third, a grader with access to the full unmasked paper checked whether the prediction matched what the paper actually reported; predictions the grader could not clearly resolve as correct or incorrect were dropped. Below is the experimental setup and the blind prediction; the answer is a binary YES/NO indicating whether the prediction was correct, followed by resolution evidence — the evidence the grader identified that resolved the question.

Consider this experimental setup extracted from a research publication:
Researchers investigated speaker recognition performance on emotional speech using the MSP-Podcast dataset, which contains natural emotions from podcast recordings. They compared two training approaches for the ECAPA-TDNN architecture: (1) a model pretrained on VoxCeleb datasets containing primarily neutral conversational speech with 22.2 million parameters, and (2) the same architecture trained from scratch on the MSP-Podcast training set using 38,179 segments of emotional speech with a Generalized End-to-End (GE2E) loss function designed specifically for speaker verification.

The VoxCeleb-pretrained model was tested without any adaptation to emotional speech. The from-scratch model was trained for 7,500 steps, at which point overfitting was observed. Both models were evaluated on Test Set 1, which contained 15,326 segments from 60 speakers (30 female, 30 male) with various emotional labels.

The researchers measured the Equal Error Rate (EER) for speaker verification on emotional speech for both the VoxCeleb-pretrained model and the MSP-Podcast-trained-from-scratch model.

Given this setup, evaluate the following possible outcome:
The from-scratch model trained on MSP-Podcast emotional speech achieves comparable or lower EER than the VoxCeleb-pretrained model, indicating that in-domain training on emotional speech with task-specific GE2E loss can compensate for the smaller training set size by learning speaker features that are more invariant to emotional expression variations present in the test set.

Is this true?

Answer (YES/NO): NO